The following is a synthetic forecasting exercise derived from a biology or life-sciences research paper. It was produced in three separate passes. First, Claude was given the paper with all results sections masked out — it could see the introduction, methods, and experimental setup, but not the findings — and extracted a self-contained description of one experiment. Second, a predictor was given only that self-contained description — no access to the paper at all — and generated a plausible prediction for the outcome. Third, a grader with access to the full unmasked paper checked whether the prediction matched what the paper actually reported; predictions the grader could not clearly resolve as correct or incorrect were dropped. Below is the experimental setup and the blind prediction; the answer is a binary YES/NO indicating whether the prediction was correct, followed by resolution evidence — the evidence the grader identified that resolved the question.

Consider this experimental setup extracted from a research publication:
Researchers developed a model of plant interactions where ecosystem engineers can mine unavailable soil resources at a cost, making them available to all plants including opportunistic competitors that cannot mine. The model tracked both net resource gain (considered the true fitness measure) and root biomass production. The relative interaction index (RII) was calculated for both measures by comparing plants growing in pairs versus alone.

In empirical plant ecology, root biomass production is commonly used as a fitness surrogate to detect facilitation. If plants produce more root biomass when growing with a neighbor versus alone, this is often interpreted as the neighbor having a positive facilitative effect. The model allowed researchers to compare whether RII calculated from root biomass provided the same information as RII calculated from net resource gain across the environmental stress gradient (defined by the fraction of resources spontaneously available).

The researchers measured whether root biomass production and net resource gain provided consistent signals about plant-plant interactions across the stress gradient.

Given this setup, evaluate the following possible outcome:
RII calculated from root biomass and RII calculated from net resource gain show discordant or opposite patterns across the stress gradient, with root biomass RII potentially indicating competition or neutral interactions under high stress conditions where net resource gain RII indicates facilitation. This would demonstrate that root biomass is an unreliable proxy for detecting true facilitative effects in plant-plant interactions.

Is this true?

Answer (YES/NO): NO